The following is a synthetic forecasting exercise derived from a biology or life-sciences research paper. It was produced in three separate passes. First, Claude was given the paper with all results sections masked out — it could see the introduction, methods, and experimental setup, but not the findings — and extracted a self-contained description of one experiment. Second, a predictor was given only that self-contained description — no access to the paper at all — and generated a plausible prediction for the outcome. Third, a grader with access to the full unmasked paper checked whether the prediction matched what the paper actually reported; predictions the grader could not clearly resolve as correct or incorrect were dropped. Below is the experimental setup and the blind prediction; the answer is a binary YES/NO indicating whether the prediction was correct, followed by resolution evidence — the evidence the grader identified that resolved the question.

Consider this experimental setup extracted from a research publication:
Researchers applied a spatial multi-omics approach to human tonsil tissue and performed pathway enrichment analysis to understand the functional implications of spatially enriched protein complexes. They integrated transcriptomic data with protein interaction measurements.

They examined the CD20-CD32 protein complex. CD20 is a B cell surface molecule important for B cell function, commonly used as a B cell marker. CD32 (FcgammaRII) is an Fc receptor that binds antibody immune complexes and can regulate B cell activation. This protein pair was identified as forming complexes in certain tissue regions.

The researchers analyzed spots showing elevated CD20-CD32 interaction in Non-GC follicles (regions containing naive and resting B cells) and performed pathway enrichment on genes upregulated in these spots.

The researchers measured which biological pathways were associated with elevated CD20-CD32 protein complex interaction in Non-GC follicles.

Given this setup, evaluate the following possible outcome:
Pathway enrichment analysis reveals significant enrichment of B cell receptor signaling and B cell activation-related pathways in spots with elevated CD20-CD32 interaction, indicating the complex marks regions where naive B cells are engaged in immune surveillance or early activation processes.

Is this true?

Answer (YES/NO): NO